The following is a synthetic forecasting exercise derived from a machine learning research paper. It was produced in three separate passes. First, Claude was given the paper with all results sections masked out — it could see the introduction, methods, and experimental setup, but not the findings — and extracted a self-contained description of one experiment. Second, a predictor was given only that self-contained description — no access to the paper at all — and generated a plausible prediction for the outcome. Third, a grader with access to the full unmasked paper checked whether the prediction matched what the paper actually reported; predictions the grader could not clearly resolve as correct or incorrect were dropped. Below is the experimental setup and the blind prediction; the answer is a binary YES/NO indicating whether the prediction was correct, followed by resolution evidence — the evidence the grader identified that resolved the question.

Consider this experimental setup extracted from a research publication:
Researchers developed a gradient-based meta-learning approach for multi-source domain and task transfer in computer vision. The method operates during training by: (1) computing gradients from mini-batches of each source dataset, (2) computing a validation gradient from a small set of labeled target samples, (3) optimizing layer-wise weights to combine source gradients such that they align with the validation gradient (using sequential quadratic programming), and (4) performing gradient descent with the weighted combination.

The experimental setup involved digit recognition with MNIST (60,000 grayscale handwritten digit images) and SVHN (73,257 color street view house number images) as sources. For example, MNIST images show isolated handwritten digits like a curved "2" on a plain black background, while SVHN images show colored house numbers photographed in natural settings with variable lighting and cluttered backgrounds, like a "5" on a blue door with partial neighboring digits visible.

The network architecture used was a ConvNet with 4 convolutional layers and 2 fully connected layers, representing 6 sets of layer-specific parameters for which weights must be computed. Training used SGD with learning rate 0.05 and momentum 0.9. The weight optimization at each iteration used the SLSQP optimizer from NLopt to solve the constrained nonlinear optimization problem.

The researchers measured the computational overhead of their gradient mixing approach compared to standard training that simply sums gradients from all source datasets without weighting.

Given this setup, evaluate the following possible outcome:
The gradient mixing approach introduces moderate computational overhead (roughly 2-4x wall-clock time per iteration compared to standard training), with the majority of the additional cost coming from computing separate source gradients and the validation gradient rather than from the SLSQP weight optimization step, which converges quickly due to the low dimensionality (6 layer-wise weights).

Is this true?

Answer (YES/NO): NO